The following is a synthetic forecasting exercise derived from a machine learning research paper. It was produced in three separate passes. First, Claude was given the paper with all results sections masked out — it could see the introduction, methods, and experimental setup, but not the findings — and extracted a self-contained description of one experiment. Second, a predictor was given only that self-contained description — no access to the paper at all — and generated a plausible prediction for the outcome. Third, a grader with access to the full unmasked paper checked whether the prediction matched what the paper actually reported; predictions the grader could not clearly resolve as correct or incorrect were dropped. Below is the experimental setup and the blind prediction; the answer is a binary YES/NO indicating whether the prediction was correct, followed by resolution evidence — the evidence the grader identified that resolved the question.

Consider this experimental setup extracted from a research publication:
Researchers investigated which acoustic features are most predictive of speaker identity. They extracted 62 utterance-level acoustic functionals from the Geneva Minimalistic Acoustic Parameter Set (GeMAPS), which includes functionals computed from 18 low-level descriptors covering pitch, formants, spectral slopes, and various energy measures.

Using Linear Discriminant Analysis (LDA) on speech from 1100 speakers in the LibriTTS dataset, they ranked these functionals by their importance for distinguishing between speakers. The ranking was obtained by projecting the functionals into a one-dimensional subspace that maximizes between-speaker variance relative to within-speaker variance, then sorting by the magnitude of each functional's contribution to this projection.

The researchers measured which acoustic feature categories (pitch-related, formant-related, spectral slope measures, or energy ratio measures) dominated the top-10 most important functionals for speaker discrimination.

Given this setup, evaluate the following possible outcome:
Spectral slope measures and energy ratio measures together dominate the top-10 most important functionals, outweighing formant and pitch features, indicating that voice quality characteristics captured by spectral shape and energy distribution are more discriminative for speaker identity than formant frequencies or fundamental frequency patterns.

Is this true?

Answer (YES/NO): NO